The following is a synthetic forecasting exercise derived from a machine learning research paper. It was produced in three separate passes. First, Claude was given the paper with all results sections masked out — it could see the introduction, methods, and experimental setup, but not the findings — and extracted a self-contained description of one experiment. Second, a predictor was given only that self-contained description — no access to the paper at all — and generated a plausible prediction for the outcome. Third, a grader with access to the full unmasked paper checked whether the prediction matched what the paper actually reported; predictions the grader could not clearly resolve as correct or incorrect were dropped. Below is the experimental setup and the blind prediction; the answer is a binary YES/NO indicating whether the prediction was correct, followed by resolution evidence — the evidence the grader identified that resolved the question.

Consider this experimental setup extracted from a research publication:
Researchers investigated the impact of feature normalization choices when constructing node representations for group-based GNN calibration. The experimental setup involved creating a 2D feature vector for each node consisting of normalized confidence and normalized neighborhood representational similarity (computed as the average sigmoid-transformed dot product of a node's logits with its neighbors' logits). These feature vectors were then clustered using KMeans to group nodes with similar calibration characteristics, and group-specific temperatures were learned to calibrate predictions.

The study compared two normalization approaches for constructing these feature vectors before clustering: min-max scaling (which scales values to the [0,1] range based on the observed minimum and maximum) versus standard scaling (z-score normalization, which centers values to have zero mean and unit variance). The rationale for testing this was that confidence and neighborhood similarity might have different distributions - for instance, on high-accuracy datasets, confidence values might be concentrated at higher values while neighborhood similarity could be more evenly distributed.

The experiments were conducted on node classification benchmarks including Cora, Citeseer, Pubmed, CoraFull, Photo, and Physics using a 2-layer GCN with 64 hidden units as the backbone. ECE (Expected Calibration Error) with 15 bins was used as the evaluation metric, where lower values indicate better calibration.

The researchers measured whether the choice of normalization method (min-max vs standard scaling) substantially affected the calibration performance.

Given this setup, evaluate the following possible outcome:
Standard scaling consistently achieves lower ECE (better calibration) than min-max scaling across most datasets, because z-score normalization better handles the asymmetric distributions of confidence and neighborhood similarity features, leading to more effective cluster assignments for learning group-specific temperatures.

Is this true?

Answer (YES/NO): NO